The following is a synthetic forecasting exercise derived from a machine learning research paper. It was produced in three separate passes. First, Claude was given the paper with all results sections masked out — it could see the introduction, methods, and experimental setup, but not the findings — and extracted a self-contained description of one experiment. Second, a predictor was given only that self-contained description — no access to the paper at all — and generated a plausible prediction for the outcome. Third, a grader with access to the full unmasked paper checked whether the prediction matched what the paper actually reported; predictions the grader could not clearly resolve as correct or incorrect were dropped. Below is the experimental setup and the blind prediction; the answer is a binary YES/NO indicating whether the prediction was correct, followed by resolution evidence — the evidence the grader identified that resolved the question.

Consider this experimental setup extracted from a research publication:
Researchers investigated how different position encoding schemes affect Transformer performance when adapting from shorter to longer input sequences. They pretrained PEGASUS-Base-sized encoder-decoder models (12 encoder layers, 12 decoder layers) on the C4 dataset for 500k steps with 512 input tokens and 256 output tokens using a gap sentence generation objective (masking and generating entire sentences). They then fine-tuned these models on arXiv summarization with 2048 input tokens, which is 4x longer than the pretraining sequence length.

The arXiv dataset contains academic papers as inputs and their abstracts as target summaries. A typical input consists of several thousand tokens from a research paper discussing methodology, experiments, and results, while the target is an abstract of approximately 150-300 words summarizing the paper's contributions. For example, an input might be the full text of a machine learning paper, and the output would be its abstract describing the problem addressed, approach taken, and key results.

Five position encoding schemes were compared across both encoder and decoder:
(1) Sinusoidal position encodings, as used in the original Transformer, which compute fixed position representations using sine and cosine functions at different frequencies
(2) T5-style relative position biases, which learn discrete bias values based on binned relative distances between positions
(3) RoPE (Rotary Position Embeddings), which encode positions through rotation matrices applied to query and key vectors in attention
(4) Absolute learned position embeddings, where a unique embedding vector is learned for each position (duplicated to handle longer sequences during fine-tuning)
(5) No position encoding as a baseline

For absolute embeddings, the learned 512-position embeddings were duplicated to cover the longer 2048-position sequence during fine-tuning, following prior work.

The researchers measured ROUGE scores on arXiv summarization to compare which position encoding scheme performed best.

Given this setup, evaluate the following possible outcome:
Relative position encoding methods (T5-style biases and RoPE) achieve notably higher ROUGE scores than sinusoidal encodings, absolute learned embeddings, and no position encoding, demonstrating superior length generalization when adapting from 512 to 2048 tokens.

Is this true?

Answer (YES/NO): NO